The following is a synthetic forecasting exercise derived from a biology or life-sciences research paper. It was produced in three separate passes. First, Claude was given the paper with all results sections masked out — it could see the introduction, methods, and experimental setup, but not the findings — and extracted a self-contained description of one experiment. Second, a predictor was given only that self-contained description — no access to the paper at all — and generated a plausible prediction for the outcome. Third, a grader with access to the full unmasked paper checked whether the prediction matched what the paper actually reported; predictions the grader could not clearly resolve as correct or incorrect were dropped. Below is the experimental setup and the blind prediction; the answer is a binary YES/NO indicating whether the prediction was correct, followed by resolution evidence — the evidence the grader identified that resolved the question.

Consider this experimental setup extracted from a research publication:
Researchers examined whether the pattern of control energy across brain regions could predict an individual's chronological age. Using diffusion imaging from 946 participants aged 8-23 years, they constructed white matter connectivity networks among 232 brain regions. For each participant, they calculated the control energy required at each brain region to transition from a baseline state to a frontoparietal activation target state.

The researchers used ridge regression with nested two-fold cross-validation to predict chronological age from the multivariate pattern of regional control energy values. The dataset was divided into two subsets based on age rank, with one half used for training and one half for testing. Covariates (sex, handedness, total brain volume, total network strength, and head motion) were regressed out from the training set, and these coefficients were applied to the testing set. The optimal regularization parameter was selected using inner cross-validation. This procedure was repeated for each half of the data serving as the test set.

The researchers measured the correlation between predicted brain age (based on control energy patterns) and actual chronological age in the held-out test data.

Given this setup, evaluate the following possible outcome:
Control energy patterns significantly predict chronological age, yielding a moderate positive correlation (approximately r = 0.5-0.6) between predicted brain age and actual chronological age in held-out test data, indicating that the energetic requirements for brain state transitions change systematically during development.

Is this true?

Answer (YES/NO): YES